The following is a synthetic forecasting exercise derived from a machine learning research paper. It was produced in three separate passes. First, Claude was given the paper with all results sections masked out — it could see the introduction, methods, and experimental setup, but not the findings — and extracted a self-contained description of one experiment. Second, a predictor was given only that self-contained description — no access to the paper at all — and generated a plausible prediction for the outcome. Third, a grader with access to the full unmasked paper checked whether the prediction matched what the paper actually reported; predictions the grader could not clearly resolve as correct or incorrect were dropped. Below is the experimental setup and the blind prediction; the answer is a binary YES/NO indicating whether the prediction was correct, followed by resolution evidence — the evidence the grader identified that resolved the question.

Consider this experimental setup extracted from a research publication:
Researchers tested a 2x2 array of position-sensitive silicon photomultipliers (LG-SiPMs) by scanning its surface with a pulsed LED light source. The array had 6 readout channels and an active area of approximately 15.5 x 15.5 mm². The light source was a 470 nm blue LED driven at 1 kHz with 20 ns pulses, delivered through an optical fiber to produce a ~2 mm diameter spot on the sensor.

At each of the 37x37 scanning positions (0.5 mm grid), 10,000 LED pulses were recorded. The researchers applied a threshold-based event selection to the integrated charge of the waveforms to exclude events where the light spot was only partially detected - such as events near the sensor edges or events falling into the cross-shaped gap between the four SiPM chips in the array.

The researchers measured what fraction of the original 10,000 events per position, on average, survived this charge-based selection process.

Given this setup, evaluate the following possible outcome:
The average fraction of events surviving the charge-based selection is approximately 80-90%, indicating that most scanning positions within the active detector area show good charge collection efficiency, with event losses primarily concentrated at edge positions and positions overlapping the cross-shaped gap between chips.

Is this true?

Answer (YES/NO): NO